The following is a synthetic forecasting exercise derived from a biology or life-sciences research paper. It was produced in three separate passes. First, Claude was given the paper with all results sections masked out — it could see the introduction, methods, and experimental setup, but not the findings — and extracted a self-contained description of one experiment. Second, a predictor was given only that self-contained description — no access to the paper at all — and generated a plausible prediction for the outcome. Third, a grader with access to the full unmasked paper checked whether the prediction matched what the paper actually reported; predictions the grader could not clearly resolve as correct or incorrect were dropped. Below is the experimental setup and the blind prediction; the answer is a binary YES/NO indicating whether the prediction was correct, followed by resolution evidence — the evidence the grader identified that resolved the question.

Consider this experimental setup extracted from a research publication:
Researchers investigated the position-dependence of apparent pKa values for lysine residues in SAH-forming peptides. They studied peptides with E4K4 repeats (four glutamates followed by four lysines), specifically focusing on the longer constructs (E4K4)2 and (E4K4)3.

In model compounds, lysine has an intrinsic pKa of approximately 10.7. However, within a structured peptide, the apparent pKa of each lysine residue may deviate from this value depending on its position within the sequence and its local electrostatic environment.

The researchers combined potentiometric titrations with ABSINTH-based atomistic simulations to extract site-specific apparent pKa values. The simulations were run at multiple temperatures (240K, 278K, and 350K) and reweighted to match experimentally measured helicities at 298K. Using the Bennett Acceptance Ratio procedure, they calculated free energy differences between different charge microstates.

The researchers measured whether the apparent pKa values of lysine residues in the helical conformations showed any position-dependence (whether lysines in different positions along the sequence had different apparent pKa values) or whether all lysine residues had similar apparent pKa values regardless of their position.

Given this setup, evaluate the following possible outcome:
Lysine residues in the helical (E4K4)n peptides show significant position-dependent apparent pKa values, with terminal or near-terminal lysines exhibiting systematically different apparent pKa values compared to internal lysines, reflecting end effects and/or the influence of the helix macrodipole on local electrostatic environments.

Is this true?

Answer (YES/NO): YES